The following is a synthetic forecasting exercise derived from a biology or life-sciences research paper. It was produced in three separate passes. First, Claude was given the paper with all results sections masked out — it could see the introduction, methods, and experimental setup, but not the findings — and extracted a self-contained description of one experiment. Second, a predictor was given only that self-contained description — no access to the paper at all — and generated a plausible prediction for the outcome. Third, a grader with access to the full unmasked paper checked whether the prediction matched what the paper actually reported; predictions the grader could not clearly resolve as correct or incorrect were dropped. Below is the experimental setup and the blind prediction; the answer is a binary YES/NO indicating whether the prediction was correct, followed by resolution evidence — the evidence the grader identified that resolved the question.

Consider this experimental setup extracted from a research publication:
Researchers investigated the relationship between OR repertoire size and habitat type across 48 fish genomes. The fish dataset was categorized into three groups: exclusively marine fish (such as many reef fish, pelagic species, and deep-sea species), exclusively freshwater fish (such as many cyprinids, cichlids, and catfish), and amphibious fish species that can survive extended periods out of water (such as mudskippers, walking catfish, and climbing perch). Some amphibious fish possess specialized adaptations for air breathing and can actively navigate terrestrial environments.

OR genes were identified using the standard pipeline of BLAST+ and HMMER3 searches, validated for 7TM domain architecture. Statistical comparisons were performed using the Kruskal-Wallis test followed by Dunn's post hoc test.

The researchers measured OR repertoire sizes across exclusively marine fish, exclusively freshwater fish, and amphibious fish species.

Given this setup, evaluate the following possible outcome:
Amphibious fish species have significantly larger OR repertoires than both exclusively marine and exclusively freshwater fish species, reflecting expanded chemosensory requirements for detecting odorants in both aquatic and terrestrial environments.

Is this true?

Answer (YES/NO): NO